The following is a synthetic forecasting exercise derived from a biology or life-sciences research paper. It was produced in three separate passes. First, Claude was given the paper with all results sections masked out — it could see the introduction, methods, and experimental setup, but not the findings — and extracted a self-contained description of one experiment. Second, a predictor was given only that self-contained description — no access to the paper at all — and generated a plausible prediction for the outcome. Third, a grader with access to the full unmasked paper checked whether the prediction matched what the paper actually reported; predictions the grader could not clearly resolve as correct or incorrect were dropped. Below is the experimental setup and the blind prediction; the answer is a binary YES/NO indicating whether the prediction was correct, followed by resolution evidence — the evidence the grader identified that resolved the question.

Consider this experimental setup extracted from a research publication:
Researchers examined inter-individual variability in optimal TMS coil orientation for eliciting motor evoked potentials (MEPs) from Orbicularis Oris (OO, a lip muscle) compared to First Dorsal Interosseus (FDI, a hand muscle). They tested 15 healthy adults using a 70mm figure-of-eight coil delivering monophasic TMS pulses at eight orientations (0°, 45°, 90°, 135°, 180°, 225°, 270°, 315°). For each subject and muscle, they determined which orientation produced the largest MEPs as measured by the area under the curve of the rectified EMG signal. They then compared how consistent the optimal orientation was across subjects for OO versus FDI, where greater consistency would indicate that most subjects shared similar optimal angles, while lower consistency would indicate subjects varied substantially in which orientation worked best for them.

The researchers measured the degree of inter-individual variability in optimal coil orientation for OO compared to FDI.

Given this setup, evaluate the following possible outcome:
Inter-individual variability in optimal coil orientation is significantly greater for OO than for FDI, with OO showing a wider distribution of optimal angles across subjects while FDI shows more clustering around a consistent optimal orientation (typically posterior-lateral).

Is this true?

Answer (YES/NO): YES